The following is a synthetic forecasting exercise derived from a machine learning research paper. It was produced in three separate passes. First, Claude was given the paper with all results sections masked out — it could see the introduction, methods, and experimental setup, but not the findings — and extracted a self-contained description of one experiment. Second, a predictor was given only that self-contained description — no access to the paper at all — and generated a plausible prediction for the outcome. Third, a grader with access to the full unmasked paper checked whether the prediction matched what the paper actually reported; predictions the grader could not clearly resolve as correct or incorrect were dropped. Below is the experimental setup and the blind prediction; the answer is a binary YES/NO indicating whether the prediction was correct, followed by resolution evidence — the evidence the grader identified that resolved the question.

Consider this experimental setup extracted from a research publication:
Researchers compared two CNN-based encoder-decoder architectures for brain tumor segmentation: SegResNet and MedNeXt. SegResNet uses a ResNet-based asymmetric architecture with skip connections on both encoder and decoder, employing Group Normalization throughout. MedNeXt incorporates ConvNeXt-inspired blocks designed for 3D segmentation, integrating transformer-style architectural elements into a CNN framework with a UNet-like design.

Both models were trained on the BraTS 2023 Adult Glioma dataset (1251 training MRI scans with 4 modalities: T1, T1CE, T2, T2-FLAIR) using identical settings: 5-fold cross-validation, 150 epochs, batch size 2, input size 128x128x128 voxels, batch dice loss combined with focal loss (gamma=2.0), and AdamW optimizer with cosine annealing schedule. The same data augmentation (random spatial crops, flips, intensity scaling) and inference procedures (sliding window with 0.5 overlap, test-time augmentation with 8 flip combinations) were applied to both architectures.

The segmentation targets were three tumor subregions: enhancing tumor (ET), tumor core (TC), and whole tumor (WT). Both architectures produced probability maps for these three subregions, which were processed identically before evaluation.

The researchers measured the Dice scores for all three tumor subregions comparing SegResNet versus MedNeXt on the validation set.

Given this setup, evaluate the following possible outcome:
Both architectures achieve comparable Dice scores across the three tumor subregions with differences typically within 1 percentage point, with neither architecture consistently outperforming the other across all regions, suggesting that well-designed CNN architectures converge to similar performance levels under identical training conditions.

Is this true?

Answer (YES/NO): NO